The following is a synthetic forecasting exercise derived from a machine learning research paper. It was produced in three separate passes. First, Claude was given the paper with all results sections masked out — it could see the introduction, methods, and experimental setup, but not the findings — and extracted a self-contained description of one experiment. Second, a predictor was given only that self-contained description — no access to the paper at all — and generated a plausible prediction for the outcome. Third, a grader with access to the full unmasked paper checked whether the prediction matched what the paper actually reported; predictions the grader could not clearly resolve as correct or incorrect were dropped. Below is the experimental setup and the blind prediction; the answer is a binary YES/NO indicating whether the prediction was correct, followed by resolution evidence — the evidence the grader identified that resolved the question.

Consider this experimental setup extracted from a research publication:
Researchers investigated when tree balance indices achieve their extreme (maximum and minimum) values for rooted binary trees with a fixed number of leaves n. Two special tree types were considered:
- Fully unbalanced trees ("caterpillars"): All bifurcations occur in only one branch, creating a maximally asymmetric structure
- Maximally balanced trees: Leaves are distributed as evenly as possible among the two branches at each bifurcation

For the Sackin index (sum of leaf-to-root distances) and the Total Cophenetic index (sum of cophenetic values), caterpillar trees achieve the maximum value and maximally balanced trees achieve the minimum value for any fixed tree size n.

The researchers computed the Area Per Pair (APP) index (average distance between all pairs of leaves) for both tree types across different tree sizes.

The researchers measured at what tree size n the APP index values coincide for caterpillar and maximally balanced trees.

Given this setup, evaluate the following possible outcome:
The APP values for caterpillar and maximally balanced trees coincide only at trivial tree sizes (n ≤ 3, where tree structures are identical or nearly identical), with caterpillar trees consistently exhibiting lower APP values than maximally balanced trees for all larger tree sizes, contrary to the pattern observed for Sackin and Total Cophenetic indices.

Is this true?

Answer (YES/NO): NO